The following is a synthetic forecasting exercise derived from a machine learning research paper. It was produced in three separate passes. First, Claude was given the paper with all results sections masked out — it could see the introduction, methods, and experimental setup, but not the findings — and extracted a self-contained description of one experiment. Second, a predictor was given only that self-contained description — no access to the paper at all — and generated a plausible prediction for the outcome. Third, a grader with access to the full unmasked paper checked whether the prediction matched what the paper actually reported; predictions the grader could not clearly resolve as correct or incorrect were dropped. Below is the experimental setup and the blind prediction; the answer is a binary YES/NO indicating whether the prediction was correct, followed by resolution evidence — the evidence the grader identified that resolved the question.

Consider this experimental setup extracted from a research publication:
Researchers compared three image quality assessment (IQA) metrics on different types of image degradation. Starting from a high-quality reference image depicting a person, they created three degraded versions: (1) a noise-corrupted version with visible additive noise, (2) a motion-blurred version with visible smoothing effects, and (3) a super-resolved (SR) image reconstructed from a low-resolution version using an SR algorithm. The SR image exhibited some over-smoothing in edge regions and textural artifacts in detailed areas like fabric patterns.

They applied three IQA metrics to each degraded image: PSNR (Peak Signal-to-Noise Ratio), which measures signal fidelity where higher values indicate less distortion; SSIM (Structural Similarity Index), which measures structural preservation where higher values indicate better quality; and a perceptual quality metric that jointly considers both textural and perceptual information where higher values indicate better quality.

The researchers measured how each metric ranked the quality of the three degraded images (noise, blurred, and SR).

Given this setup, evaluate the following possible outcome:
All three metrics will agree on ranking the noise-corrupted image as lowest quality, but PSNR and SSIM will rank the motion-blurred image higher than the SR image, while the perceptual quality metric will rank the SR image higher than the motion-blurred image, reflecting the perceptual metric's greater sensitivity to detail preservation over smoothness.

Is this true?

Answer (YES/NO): NO